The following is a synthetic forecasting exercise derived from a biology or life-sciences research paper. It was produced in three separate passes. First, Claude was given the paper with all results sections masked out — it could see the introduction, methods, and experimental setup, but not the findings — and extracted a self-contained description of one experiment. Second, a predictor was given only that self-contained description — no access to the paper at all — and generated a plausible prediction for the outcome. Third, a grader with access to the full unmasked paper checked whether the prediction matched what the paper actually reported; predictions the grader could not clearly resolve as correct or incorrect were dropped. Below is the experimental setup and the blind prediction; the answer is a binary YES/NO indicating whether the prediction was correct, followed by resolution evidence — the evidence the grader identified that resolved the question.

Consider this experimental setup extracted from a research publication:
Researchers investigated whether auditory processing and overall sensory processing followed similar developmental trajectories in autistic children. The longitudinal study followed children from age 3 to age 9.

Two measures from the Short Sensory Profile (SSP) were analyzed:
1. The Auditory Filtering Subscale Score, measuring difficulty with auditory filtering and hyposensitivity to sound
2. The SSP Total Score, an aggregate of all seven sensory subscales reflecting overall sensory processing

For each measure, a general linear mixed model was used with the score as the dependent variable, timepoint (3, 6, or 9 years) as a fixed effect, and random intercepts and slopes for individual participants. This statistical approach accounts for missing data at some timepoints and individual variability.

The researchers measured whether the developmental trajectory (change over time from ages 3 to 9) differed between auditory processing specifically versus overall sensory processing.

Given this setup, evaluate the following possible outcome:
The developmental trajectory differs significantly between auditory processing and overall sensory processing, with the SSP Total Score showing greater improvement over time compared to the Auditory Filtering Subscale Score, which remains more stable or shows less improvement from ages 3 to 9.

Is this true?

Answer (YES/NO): NO